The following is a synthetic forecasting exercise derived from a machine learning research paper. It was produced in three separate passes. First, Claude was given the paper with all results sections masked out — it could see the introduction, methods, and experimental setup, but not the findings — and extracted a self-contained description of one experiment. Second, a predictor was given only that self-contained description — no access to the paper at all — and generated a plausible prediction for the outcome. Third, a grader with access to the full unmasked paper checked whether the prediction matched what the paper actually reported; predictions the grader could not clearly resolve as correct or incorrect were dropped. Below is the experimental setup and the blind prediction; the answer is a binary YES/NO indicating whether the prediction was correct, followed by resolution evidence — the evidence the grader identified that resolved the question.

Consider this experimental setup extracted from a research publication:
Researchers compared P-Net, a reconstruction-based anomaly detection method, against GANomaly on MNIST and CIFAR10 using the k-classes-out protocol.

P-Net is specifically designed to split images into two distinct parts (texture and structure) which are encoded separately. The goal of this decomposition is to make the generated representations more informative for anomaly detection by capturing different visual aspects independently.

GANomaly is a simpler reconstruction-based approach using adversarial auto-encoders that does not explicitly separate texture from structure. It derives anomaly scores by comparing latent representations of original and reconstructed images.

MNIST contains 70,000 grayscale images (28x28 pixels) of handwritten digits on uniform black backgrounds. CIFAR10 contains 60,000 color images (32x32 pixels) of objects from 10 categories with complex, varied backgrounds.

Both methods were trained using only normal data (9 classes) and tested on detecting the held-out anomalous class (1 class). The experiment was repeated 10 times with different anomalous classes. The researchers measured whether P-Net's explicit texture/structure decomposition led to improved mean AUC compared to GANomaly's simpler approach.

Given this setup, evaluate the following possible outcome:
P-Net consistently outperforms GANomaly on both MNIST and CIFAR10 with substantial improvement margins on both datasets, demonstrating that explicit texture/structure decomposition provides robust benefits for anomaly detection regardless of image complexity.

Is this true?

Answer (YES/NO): NO